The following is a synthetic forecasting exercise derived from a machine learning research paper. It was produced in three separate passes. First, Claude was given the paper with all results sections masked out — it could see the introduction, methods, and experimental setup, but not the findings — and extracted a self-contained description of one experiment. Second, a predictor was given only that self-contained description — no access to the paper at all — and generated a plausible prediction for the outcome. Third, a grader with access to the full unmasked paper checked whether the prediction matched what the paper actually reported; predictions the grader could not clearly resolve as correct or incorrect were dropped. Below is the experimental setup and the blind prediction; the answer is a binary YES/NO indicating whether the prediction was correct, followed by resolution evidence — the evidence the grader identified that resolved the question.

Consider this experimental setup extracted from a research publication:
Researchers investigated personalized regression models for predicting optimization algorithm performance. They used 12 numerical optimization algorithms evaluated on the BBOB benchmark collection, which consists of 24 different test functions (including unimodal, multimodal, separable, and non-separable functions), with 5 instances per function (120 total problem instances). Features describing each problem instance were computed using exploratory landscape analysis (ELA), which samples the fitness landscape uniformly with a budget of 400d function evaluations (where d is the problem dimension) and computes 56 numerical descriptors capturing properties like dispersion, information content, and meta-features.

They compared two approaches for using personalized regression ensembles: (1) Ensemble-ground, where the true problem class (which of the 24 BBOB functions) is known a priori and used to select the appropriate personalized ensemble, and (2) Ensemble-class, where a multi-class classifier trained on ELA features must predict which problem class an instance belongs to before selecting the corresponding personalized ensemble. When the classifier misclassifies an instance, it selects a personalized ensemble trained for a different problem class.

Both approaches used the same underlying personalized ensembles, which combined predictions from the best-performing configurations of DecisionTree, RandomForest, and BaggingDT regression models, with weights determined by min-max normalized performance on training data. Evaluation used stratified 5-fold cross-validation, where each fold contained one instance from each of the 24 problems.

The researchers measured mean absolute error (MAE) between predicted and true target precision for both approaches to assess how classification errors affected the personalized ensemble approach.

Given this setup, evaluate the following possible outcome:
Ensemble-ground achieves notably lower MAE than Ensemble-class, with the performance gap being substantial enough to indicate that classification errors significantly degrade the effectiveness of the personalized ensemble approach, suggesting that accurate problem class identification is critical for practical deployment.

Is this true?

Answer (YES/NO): NO